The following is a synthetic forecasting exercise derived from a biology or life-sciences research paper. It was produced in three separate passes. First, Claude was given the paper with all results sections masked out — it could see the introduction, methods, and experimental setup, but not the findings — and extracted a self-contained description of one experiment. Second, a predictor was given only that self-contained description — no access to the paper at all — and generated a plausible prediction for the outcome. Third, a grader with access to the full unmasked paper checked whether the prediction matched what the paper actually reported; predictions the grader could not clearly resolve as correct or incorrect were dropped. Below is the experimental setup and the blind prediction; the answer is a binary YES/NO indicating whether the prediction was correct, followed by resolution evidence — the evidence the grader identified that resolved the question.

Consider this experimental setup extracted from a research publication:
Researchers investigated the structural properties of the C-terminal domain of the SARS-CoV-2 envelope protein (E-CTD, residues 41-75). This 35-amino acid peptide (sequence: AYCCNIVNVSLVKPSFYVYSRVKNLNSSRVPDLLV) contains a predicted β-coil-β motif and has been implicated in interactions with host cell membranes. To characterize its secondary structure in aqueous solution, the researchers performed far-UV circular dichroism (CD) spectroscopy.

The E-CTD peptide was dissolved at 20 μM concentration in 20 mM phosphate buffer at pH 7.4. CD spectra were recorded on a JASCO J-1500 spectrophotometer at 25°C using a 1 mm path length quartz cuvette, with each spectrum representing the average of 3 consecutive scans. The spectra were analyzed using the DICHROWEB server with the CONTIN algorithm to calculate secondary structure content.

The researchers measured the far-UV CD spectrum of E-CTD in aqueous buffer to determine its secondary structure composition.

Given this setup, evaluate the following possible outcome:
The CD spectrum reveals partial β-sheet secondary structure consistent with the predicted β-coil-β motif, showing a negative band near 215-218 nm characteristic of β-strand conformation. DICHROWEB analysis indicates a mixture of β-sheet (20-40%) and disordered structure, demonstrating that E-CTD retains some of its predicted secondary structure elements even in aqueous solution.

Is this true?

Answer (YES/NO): NO